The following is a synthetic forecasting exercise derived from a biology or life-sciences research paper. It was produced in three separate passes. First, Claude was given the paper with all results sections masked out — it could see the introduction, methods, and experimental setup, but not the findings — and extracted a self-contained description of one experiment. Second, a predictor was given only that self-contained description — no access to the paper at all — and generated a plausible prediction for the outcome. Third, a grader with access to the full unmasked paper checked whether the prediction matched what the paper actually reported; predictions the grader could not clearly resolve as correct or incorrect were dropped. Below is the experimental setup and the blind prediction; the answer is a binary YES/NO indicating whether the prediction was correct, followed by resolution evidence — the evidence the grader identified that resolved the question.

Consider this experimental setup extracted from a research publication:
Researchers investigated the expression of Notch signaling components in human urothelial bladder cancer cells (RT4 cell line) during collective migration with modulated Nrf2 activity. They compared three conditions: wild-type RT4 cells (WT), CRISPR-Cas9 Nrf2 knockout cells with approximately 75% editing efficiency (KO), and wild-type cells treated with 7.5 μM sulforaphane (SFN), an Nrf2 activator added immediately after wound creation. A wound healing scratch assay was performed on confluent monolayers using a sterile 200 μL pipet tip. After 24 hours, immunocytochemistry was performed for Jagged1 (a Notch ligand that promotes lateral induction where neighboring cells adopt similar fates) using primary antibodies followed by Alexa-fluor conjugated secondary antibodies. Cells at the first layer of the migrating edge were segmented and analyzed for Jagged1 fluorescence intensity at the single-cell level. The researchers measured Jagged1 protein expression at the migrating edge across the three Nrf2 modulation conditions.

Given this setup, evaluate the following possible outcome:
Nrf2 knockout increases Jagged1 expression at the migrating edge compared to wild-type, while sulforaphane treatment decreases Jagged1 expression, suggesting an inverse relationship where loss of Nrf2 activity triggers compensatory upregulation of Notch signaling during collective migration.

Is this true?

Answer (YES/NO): YES